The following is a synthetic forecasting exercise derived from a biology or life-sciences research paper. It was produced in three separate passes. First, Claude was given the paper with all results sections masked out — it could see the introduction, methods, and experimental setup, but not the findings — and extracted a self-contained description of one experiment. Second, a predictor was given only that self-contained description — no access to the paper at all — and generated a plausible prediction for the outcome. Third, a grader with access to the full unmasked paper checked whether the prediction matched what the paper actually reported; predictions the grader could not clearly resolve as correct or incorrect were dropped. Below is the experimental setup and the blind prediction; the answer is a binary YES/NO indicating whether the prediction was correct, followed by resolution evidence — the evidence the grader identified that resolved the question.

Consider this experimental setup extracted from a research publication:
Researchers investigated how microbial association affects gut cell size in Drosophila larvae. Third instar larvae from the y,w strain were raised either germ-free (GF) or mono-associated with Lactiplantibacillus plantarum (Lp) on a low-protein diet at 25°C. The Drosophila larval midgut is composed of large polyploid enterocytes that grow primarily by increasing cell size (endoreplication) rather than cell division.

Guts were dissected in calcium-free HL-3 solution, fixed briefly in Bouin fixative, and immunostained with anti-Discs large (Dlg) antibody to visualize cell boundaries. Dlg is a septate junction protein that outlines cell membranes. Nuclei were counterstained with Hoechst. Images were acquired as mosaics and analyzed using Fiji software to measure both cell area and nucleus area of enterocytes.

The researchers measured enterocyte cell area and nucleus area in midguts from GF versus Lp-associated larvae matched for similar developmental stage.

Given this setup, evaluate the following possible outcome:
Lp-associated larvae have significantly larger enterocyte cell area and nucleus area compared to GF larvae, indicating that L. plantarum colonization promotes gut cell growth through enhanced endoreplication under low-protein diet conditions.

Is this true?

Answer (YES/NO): NO